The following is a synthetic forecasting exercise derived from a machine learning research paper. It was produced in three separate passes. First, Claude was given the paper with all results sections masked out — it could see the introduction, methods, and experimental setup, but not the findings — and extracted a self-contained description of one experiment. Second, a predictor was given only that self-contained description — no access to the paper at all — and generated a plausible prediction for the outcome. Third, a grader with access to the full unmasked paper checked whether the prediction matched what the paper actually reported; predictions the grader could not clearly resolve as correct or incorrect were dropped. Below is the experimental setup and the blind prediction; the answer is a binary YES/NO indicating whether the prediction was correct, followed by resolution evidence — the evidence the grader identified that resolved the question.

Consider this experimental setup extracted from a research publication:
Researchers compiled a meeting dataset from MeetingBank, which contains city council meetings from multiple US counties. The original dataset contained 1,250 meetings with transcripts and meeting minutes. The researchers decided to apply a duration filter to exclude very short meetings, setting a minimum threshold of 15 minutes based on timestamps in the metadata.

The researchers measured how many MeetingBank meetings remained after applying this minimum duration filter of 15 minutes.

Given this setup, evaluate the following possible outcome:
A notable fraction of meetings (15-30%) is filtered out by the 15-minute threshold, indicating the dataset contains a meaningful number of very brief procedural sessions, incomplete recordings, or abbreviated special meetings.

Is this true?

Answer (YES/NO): NO